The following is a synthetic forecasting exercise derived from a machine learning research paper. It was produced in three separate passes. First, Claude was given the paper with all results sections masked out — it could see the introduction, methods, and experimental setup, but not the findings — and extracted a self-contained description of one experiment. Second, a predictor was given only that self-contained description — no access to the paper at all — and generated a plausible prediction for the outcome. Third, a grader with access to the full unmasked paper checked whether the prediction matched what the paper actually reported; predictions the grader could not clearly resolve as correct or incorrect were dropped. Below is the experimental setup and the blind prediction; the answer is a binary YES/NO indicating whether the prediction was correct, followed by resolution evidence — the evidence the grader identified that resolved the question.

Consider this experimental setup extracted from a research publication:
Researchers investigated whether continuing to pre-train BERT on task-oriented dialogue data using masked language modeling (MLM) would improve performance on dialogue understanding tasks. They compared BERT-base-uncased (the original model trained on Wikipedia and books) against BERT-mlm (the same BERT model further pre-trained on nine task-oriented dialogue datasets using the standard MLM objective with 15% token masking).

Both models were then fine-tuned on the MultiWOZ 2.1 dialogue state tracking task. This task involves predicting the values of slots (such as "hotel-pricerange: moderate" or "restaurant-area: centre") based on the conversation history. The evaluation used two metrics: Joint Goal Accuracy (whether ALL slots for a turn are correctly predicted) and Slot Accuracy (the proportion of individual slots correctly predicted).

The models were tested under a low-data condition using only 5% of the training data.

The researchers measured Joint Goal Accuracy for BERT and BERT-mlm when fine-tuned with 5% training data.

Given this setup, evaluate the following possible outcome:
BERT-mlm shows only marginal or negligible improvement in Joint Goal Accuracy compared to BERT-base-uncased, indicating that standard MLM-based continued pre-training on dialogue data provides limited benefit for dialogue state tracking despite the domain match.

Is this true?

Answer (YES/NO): NO